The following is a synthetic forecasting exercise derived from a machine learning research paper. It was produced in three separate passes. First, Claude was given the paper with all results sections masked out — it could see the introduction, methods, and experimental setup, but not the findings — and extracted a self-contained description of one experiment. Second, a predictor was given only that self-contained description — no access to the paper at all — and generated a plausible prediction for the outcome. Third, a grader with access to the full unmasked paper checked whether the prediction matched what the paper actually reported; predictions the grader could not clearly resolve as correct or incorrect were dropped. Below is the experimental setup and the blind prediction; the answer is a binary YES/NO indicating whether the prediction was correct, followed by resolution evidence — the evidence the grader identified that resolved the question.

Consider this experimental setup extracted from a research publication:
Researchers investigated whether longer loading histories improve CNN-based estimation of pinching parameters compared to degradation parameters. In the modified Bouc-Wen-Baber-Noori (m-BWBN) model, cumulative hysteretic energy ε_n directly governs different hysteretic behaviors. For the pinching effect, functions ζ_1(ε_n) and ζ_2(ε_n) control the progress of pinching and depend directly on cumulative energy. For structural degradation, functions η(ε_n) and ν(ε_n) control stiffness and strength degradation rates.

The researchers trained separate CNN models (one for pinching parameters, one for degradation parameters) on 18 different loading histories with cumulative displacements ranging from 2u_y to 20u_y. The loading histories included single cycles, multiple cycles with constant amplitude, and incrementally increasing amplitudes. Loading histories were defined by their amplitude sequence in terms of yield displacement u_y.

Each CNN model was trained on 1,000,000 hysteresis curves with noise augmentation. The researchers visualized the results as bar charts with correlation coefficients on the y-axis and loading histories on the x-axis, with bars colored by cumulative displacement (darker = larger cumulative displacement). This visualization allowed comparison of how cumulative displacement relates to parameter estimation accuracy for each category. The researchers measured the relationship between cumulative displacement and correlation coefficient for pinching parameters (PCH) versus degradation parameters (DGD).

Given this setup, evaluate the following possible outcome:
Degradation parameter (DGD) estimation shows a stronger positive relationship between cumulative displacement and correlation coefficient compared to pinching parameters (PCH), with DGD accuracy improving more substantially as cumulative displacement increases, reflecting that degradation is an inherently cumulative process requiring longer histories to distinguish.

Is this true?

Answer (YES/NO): NO